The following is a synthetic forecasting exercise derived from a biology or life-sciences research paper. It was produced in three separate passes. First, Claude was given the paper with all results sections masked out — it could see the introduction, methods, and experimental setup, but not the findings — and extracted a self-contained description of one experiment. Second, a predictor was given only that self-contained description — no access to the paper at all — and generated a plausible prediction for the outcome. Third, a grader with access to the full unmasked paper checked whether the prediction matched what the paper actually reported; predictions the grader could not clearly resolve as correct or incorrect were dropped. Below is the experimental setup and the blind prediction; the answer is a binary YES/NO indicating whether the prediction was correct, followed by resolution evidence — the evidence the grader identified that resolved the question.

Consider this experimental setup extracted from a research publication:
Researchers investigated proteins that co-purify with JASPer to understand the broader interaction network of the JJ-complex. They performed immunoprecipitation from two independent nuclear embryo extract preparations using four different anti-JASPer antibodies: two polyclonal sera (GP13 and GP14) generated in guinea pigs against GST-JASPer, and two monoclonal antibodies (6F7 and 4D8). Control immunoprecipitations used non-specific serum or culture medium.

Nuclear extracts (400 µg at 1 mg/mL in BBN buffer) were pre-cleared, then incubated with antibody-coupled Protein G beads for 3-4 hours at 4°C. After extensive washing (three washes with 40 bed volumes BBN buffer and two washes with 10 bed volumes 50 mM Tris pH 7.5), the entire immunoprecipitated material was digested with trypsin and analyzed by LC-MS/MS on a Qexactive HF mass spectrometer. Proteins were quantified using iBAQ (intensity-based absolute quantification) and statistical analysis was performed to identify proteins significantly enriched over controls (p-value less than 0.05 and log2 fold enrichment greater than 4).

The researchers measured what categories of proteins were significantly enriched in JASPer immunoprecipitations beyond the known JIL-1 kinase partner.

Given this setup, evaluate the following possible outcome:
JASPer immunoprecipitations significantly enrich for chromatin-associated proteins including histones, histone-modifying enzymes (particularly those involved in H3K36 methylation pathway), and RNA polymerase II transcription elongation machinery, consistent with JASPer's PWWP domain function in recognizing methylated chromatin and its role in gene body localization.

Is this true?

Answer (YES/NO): NO